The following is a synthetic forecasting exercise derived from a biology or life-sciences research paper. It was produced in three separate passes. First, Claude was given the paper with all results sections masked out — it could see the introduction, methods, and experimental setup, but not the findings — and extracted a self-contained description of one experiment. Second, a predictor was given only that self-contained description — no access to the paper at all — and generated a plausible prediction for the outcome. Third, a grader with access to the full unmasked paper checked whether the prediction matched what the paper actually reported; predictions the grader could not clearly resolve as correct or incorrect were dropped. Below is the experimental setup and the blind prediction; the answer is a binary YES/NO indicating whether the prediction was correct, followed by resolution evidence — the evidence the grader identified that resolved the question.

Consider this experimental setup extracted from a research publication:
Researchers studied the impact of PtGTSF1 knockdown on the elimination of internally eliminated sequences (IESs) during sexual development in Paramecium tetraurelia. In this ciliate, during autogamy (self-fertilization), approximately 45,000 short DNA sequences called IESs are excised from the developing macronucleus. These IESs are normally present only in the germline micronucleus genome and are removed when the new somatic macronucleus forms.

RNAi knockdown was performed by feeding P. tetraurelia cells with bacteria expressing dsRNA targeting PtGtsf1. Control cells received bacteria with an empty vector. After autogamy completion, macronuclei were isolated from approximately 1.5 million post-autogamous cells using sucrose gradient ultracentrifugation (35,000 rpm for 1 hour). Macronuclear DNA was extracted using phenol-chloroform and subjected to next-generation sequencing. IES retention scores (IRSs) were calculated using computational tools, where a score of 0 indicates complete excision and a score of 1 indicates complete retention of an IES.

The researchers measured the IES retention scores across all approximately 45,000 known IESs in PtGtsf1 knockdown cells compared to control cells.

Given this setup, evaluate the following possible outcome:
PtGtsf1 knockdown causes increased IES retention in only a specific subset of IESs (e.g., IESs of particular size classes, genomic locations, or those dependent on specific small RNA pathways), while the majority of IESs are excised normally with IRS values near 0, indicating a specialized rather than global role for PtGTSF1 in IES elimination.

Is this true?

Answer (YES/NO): YES